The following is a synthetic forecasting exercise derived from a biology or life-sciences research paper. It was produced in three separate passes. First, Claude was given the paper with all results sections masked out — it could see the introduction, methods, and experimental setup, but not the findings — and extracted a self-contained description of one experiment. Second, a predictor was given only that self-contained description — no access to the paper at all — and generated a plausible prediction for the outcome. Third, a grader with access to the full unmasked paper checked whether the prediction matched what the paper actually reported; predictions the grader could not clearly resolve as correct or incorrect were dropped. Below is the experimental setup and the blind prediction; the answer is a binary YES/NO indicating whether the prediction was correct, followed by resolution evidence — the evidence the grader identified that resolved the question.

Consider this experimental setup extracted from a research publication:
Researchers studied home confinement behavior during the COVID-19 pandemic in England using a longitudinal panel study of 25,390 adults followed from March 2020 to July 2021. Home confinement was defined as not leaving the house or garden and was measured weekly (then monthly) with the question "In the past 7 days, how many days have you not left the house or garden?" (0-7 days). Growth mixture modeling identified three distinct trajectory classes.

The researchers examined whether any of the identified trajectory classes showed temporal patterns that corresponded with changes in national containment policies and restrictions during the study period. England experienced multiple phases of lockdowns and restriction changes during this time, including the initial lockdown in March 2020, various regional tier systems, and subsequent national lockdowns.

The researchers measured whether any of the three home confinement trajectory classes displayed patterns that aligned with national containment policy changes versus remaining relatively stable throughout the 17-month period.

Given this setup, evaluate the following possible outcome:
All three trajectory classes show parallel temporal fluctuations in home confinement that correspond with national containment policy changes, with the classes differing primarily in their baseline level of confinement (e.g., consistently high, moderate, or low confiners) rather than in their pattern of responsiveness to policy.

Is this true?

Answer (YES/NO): NO